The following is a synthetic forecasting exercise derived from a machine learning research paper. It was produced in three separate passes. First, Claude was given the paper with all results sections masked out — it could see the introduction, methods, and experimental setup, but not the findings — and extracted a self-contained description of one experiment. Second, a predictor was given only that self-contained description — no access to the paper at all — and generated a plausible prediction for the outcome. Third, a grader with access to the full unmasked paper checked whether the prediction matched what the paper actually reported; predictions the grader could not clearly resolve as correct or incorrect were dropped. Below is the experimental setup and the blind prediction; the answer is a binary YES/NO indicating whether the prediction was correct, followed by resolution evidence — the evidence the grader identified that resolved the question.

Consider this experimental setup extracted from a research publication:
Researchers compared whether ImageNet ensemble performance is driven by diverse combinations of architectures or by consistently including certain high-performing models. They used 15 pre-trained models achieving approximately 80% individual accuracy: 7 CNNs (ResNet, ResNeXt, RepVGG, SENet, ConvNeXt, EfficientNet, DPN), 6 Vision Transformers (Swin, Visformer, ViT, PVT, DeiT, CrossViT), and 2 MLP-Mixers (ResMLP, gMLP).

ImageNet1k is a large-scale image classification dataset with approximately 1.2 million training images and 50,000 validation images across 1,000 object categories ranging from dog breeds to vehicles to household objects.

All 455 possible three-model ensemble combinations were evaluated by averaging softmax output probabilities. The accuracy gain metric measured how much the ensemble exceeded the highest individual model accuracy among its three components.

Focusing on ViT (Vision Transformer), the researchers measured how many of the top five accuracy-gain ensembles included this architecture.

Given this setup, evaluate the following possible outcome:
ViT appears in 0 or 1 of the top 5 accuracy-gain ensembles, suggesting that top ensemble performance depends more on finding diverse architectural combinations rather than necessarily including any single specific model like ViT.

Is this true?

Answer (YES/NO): NO